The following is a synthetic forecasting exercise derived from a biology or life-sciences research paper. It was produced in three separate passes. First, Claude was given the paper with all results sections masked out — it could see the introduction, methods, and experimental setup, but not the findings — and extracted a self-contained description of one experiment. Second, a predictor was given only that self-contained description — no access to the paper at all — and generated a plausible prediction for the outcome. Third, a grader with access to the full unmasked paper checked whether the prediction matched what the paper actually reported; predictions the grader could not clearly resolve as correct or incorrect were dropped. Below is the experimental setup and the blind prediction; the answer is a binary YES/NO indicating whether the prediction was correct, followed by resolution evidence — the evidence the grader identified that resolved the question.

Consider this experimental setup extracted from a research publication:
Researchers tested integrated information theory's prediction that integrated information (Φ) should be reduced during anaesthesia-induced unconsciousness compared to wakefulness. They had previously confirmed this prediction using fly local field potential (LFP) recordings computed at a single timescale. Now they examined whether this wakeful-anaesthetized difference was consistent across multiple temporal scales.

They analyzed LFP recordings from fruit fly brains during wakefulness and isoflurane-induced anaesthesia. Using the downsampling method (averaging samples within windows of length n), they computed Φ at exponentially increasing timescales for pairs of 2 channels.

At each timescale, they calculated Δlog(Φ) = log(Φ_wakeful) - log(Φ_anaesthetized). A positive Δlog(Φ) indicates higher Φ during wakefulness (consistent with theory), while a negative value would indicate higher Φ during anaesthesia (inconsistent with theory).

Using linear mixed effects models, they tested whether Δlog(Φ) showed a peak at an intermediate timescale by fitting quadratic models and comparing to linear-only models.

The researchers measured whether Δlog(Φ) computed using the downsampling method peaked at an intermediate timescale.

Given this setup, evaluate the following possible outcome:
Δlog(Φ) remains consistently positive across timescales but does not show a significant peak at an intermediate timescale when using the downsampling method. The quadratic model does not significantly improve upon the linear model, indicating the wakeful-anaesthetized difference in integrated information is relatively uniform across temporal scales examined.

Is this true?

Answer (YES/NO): NO